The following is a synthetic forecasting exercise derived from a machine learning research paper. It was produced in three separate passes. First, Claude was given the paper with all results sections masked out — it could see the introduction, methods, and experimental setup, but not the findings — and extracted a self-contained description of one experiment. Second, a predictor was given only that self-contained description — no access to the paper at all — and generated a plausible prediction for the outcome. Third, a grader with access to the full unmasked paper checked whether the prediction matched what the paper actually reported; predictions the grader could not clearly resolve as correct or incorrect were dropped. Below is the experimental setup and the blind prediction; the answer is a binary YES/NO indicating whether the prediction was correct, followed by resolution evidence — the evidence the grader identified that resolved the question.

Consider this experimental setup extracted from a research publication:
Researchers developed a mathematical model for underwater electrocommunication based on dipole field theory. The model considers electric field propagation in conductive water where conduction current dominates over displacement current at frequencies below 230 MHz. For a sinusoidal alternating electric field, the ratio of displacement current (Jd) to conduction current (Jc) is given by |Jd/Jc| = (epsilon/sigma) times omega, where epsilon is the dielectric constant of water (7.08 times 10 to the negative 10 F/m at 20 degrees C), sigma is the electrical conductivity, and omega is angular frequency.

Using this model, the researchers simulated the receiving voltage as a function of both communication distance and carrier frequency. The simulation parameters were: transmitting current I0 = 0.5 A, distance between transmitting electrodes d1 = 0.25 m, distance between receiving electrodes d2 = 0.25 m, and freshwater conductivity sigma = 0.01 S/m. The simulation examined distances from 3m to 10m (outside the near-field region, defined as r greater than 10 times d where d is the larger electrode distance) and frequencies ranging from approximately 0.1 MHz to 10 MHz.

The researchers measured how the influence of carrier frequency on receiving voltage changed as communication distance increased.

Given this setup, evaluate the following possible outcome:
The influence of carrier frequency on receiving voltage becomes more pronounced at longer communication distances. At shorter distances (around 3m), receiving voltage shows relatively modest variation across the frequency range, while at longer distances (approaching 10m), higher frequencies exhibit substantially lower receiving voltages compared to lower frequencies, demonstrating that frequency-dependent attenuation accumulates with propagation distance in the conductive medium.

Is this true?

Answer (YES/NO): NO